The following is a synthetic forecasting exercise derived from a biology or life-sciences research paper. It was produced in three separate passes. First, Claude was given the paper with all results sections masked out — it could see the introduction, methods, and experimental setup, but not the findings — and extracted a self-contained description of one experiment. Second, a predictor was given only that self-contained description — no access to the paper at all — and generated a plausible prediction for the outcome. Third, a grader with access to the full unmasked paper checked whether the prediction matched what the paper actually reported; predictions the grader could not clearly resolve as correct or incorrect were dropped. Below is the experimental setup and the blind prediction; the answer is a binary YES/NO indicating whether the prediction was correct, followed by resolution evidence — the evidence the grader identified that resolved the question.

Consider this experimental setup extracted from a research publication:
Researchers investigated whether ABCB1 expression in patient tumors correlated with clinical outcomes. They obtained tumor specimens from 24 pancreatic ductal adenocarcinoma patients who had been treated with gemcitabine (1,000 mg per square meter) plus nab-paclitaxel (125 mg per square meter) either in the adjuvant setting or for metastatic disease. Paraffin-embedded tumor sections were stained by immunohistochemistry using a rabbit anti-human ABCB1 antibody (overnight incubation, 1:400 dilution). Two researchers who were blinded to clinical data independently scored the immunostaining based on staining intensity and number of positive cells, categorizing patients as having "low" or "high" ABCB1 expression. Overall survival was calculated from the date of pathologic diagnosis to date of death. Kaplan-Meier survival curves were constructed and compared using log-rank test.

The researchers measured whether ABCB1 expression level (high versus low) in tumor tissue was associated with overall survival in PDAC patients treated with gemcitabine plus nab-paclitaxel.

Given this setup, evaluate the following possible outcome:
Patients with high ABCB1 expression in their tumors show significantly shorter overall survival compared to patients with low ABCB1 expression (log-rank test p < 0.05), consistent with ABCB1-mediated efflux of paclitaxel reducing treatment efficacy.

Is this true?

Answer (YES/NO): NO